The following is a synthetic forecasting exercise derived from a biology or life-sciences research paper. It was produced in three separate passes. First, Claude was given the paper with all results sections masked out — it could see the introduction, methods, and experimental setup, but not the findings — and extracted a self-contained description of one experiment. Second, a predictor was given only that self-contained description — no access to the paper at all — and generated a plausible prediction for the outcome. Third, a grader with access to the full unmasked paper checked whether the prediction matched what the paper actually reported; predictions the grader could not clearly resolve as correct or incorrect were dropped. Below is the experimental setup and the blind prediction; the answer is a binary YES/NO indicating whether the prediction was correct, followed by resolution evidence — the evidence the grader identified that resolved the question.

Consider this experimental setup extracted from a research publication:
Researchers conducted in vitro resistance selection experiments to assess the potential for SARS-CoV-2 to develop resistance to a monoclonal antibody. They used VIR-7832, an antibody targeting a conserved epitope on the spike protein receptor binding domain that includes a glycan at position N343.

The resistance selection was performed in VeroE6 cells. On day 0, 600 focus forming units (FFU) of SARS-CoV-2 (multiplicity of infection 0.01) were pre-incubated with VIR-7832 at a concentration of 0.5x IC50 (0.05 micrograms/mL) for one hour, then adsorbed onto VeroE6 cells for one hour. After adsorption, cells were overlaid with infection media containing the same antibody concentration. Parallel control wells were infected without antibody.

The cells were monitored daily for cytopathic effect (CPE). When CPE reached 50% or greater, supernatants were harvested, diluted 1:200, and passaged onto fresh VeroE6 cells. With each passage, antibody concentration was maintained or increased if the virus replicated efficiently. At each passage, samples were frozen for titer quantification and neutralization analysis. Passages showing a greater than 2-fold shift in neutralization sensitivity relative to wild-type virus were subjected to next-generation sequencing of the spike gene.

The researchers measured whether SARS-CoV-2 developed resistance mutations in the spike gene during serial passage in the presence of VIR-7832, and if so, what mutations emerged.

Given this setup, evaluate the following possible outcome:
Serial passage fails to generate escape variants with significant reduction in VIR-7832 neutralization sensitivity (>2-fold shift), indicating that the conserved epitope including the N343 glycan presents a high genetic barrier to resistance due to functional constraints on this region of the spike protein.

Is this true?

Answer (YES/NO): NO